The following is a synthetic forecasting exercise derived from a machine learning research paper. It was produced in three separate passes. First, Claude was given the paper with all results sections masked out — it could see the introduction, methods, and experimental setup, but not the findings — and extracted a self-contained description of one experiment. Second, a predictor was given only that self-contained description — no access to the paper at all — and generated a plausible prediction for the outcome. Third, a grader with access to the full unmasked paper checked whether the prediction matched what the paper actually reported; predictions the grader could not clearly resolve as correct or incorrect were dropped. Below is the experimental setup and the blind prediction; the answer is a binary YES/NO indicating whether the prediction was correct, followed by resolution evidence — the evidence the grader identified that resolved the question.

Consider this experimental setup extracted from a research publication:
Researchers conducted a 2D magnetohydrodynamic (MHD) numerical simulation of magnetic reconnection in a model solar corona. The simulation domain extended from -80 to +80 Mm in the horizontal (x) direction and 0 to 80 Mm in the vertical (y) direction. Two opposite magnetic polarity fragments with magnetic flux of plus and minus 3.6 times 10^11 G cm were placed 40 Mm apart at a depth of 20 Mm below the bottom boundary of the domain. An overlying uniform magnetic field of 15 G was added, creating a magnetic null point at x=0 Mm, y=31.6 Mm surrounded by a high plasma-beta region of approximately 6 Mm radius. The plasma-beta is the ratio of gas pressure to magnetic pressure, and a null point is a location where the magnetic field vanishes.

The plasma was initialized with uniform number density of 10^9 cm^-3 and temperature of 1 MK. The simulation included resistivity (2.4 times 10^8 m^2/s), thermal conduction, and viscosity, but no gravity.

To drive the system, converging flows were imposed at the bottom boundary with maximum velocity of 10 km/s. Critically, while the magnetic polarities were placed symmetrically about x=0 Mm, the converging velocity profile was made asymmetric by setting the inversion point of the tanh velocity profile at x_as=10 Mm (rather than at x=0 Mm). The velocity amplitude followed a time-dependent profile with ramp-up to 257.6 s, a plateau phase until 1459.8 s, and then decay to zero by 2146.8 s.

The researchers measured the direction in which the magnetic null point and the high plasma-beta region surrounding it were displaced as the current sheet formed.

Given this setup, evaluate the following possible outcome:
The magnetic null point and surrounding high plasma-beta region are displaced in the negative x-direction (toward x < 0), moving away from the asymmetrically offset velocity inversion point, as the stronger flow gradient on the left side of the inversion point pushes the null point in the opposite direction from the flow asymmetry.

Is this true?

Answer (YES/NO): NO